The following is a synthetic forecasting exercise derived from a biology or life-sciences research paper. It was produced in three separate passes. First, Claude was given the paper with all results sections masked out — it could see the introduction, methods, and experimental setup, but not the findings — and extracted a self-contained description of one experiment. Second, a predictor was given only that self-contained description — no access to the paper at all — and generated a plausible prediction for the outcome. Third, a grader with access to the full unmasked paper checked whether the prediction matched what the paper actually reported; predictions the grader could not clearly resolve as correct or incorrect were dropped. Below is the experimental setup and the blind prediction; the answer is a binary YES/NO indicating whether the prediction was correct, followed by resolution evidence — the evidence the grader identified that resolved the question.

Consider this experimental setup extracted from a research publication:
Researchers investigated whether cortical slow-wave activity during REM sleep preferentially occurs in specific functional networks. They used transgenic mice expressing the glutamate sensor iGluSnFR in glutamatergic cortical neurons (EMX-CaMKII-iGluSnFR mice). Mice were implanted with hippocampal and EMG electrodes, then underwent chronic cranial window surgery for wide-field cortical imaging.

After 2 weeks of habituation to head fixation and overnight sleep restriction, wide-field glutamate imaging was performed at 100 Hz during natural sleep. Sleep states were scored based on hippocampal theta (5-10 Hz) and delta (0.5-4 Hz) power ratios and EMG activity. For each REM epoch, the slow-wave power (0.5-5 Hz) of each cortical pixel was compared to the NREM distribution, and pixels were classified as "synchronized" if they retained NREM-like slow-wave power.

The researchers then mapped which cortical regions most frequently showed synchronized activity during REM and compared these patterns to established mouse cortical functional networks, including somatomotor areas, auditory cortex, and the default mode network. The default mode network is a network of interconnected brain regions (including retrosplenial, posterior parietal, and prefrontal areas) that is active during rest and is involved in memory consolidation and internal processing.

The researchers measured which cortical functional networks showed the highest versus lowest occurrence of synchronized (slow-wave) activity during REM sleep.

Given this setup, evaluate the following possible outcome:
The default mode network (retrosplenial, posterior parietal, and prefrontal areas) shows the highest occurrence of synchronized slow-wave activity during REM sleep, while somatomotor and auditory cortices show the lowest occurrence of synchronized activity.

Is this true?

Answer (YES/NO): NO